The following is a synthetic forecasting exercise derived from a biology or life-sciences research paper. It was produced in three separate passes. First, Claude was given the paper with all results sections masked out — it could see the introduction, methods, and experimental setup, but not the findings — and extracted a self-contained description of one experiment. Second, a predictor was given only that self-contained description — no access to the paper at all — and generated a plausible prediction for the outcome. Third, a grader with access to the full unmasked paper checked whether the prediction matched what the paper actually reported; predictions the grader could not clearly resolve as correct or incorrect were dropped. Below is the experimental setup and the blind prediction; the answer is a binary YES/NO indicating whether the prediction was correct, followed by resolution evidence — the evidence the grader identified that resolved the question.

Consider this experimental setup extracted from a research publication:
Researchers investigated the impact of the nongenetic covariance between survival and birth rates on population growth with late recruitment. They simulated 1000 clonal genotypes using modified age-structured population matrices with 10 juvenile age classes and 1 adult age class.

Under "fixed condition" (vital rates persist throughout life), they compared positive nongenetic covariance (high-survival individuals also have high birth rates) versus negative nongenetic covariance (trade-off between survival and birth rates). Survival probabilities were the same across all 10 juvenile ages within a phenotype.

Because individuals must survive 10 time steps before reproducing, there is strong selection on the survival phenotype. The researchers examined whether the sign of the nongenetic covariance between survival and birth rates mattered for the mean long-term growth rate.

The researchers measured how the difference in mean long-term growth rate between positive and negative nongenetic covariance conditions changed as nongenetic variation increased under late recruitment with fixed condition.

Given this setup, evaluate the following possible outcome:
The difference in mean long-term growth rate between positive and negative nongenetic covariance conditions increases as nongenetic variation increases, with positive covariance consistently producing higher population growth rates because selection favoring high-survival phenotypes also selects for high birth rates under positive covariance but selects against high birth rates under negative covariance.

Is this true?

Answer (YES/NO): YES